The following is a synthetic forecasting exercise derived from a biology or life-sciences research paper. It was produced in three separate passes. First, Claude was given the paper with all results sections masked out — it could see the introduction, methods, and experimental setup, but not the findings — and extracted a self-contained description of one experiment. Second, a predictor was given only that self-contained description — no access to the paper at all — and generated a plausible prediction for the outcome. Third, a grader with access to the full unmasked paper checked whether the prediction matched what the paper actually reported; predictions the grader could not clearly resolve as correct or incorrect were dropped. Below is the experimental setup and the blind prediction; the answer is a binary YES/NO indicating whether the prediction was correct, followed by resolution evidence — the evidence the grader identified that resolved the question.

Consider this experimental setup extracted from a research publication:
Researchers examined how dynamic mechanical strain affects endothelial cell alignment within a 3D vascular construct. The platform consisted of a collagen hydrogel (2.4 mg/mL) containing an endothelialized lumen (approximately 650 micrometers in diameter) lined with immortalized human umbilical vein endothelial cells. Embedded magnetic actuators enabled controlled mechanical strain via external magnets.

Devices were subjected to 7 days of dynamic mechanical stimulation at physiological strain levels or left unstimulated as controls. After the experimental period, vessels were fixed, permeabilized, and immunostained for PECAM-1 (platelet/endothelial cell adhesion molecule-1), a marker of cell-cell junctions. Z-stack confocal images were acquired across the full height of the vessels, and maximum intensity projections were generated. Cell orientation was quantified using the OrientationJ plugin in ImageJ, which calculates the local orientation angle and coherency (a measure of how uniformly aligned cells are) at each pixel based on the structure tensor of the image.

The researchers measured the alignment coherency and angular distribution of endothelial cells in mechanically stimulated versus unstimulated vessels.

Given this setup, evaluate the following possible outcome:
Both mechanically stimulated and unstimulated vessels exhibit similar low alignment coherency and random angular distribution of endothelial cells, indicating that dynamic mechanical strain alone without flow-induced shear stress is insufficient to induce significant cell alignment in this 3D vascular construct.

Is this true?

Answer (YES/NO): NO